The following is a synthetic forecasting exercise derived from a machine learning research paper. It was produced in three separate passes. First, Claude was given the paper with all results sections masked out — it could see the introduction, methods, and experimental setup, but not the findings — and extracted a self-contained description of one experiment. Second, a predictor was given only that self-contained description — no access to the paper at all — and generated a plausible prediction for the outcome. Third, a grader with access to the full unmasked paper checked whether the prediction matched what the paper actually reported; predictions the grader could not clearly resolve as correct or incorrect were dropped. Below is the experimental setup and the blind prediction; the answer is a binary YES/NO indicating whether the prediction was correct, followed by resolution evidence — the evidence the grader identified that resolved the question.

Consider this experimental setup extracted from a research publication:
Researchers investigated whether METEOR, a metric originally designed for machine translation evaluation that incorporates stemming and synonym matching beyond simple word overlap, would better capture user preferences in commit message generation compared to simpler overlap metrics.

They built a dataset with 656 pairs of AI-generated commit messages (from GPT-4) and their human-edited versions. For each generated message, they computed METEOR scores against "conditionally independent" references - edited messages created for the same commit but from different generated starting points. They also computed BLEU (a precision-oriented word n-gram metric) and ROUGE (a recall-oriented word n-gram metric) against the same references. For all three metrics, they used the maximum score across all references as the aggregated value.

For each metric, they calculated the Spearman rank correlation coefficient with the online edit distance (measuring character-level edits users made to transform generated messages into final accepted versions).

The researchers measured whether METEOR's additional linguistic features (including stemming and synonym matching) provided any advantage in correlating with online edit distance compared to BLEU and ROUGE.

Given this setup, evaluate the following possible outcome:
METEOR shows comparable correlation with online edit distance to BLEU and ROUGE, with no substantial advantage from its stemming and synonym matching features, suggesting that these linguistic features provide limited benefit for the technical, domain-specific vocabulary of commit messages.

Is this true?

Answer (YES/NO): NO